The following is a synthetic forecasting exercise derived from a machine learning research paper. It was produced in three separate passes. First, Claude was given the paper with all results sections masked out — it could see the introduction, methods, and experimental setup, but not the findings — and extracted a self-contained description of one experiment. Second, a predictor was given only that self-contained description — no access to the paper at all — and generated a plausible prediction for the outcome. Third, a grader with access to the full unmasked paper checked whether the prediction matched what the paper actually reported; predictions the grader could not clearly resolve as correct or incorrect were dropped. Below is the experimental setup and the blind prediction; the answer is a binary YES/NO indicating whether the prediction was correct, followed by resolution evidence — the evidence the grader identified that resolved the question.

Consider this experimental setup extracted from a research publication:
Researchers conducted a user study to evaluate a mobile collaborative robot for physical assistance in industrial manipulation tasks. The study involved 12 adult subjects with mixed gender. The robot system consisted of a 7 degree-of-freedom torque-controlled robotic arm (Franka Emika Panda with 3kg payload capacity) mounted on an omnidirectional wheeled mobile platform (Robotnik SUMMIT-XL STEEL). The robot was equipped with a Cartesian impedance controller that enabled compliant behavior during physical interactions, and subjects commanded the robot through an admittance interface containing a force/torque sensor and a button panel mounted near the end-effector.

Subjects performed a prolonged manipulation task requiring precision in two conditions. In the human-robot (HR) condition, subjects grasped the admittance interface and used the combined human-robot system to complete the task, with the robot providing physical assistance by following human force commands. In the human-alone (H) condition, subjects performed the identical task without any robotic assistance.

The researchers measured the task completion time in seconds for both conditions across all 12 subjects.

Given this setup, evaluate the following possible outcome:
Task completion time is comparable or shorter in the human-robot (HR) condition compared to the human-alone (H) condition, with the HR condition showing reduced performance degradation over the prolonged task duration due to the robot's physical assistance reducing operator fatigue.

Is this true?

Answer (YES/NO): NO